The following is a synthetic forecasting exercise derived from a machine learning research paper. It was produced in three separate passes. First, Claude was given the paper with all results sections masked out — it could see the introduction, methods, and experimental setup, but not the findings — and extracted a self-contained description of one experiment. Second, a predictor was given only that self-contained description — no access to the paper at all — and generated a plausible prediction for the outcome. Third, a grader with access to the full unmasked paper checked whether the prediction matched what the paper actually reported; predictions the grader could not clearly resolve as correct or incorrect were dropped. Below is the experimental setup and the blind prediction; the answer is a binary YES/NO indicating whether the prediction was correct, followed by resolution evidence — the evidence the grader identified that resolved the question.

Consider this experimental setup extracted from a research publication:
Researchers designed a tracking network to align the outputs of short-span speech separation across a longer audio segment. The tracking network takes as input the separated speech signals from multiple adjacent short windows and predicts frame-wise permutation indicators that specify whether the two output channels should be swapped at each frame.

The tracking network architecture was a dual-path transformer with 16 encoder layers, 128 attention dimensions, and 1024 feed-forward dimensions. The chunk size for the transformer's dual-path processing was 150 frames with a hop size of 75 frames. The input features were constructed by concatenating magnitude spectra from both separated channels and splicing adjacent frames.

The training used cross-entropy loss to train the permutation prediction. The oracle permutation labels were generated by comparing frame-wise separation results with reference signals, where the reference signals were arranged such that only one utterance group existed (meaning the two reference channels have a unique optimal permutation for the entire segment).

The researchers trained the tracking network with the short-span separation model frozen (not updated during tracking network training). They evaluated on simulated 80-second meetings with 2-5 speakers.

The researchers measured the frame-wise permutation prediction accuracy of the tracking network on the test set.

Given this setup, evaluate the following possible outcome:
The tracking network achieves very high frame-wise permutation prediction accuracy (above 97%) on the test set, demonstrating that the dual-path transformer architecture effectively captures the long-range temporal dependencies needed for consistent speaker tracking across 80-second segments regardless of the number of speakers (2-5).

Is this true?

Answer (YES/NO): NO